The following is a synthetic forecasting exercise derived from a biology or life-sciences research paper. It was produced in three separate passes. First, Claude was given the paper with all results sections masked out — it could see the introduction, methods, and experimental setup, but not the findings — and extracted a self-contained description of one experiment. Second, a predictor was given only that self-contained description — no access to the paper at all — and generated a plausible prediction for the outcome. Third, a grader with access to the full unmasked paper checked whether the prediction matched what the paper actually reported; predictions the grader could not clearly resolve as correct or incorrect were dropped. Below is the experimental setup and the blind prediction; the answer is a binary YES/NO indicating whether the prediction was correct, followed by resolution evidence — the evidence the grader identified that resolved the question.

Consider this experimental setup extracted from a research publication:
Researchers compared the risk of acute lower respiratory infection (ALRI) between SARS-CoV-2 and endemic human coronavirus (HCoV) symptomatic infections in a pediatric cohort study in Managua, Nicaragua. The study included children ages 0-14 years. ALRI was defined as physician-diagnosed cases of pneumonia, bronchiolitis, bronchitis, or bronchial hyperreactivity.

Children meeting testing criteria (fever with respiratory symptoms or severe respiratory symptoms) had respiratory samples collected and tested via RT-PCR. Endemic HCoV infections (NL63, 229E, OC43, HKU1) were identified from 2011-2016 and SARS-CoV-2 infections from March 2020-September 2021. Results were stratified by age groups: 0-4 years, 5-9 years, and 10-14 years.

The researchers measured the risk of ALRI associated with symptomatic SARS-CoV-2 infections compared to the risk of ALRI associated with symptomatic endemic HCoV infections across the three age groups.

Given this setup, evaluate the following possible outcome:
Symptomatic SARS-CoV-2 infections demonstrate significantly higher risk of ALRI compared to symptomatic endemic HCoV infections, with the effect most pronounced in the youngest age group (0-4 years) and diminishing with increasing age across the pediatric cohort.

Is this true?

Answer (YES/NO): NO